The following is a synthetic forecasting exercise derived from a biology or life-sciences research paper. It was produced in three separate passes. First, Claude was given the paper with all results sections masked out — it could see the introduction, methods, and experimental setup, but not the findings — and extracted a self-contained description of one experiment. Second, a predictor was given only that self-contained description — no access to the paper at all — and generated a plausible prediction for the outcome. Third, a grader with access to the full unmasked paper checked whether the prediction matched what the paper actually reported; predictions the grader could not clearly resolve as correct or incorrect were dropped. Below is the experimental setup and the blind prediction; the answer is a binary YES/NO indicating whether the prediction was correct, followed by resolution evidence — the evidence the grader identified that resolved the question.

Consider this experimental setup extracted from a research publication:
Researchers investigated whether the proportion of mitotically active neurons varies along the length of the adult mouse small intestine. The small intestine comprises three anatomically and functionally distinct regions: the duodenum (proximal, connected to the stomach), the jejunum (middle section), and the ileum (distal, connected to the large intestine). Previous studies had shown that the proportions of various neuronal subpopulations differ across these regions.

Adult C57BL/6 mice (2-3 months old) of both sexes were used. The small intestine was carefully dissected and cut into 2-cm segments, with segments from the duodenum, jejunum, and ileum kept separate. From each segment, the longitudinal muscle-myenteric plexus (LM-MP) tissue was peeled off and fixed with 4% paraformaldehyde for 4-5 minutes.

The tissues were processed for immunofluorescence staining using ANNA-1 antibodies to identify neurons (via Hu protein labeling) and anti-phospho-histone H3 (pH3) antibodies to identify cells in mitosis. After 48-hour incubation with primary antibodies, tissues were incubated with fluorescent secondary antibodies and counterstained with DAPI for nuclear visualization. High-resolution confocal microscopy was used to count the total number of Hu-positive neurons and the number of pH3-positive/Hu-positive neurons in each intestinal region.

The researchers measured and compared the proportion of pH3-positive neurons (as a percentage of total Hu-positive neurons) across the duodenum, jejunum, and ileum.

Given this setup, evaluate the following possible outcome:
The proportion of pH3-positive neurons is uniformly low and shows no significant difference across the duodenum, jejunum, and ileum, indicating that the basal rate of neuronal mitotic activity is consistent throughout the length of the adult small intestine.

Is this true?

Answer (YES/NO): NO